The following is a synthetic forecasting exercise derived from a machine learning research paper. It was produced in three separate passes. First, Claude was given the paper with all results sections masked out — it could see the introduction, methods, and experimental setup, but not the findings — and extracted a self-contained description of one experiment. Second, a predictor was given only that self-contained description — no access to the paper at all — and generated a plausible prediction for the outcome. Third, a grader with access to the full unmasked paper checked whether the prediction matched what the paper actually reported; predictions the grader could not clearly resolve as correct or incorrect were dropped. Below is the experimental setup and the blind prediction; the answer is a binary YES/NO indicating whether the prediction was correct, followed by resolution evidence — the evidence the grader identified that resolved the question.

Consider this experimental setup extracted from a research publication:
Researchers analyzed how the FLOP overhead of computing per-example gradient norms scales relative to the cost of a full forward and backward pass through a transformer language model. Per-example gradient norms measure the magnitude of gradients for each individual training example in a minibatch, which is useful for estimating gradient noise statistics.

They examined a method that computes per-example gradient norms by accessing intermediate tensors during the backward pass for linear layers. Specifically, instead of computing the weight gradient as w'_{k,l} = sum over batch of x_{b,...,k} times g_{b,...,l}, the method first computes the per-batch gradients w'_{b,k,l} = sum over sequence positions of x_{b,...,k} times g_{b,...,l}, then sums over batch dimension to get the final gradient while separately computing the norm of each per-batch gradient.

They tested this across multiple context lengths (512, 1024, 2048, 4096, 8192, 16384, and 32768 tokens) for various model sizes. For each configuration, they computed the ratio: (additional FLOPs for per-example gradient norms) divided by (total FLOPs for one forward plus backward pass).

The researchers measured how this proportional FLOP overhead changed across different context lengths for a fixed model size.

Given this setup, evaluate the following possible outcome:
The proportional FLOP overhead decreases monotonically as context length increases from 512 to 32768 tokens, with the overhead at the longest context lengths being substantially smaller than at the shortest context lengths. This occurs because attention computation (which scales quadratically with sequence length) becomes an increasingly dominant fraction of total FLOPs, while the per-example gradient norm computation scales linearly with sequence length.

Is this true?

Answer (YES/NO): NO